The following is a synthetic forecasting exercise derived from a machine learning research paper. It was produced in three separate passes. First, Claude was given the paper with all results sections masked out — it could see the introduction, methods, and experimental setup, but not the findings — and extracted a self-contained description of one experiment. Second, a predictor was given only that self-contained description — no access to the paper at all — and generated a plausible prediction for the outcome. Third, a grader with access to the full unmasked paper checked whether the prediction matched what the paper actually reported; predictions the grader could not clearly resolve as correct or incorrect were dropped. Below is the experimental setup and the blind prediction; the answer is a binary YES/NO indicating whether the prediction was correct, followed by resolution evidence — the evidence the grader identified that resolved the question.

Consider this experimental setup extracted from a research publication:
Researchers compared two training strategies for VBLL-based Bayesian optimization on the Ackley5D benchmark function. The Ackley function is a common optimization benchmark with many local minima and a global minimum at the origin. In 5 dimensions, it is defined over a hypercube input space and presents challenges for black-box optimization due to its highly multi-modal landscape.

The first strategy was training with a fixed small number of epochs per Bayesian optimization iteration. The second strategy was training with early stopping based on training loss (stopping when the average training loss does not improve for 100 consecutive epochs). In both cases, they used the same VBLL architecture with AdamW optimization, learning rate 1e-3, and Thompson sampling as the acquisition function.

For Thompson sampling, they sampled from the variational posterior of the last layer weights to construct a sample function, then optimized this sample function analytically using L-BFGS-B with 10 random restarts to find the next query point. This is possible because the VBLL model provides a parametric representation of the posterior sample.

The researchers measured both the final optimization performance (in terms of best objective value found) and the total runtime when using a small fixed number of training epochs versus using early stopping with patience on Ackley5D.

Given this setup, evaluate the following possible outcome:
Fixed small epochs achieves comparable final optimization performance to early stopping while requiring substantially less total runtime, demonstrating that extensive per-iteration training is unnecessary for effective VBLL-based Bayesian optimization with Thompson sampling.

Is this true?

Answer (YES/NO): NO